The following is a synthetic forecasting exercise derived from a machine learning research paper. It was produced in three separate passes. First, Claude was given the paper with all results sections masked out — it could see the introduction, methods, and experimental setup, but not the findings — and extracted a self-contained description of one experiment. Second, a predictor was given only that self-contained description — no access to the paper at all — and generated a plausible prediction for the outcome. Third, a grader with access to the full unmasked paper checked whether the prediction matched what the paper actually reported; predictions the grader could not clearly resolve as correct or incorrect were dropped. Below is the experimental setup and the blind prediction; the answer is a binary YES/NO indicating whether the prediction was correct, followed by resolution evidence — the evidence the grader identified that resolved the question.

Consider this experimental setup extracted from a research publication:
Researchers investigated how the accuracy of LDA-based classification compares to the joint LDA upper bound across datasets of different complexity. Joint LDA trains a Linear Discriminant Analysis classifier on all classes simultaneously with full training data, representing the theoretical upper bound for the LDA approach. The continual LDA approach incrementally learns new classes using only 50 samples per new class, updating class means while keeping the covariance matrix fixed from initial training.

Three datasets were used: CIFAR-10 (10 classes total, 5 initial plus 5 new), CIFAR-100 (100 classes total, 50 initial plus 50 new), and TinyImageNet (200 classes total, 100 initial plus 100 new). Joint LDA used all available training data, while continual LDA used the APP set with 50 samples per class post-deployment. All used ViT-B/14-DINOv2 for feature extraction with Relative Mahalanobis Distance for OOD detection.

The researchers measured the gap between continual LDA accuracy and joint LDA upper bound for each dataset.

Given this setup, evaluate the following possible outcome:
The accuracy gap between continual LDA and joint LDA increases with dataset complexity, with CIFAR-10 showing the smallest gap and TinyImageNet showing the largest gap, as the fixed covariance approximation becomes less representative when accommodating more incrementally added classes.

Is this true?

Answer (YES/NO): NO